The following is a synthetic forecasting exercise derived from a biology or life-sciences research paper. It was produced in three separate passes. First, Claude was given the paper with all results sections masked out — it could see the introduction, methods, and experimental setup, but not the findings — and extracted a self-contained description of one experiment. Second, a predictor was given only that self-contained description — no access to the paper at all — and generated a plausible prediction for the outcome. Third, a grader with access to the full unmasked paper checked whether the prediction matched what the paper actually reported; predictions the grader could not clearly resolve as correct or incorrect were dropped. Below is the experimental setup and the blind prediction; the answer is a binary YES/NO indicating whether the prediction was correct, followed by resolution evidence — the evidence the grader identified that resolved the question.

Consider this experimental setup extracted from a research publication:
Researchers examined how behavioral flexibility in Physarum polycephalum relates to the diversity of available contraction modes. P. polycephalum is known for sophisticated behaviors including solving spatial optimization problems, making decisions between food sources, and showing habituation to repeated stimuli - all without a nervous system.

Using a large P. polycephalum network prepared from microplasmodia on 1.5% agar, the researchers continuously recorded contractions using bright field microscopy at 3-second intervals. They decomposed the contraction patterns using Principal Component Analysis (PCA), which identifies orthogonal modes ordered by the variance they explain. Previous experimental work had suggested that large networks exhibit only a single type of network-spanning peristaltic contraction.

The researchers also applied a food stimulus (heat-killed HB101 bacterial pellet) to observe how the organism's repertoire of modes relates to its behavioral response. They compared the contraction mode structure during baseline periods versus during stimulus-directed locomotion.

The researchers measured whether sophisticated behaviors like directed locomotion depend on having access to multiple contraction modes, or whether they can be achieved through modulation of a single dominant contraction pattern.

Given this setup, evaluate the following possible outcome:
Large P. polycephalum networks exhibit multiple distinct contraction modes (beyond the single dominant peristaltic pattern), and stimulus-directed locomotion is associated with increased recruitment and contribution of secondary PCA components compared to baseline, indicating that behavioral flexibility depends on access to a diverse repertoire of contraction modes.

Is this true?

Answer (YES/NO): NO